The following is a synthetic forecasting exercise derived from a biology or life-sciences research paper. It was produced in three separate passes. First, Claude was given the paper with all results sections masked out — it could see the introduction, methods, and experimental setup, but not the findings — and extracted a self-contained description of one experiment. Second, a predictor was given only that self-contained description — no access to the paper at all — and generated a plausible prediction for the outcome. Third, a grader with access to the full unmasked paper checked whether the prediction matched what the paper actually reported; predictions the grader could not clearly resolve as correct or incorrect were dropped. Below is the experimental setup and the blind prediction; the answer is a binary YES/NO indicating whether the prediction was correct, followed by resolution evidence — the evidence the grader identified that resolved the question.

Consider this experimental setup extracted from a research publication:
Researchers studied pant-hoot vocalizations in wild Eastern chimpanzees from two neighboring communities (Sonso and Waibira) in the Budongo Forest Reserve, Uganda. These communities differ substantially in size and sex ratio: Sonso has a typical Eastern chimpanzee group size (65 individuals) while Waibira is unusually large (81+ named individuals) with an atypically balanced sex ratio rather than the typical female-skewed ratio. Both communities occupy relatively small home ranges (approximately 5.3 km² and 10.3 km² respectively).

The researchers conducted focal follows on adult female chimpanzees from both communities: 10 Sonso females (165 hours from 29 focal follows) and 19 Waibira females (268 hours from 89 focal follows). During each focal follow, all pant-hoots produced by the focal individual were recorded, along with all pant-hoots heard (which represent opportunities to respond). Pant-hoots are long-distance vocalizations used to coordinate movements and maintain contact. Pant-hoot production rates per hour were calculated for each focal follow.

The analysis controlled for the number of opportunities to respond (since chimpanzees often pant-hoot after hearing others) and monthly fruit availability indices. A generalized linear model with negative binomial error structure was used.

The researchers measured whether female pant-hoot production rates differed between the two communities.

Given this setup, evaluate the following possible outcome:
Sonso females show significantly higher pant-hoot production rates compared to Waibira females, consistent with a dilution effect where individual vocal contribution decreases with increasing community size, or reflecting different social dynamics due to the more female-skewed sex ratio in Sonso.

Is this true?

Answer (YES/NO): NO